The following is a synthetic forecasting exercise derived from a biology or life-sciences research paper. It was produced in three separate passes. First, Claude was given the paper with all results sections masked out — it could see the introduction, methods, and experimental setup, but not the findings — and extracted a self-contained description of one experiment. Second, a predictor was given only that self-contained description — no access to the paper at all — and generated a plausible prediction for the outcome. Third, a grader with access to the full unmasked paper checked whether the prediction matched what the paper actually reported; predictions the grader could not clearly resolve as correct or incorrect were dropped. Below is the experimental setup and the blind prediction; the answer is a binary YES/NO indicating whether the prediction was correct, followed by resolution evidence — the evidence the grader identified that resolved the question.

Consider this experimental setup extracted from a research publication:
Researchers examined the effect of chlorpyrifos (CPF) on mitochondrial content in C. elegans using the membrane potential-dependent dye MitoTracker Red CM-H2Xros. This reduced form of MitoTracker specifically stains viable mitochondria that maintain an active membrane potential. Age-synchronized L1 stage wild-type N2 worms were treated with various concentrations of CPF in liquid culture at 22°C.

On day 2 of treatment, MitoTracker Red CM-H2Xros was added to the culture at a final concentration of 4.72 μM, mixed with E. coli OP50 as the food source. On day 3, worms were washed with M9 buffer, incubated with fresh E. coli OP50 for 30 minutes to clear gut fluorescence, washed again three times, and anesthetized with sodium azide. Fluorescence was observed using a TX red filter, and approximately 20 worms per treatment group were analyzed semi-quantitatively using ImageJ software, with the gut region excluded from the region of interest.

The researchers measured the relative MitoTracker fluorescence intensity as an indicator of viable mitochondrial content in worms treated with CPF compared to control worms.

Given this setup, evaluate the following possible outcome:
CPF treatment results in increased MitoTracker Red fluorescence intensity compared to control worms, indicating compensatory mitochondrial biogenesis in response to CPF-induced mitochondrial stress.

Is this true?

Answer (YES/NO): NO